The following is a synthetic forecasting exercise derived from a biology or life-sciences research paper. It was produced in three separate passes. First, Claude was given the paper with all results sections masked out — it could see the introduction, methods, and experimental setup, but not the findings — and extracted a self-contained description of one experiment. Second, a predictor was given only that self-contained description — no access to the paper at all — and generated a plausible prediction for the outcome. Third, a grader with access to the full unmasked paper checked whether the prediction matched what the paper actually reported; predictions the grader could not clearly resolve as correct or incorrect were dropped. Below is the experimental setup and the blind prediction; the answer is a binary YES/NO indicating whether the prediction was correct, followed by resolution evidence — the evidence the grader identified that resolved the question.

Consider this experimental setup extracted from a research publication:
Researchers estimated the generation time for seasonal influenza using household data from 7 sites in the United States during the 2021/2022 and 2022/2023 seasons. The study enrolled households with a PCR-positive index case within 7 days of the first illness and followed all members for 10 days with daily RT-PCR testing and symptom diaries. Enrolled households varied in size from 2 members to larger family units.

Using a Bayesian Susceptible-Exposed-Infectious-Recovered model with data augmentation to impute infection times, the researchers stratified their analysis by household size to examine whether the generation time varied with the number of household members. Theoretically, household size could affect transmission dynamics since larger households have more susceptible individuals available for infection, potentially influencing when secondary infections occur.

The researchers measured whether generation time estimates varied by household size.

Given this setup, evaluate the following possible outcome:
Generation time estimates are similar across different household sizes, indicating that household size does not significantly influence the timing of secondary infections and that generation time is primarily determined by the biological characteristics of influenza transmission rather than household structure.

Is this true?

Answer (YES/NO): YES